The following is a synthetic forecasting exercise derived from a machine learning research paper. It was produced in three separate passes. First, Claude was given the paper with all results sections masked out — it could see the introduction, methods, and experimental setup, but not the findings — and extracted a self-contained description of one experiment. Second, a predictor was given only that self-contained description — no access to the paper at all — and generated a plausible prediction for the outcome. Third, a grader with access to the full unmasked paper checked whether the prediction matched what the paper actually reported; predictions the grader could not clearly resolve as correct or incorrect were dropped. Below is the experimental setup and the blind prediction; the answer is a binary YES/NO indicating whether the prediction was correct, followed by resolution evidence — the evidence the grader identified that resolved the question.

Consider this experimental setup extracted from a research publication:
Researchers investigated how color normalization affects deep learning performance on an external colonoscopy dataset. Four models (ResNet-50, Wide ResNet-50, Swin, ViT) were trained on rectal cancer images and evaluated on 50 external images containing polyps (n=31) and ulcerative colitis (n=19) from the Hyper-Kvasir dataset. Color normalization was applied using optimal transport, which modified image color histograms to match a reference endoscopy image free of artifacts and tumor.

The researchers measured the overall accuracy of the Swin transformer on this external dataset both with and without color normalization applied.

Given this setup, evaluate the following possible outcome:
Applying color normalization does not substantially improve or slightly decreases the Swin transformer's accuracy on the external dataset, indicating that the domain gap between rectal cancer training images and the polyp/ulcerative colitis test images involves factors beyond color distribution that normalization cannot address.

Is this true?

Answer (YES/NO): NO